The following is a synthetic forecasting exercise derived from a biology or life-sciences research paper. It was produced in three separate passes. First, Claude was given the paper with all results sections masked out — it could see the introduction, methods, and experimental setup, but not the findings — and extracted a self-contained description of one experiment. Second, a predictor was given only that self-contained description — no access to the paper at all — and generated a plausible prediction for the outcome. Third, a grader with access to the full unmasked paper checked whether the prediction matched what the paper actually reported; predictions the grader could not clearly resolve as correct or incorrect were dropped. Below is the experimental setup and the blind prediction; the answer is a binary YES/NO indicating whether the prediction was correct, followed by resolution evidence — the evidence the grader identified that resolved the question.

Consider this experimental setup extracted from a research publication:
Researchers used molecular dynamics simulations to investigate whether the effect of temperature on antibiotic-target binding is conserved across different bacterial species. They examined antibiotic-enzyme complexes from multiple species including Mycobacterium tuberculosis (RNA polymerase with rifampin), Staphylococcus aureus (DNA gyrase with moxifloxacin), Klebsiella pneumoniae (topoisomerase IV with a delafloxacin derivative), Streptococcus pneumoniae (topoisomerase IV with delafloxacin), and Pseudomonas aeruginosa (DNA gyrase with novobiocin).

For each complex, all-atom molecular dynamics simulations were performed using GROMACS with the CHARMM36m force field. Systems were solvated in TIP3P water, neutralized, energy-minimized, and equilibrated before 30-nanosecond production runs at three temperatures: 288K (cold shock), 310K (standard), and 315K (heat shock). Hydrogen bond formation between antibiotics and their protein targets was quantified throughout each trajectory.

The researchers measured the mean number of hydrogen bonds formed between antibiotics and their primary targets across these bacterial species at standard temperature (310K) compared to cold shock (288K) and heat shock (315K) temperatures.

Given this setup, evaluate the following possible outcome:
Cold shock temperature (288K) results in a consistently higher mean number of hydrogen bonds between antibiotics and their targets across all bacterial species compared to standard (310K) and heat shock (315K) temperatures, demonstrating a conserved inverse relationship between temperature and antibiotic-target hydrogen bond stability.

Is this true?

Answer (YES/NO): NO